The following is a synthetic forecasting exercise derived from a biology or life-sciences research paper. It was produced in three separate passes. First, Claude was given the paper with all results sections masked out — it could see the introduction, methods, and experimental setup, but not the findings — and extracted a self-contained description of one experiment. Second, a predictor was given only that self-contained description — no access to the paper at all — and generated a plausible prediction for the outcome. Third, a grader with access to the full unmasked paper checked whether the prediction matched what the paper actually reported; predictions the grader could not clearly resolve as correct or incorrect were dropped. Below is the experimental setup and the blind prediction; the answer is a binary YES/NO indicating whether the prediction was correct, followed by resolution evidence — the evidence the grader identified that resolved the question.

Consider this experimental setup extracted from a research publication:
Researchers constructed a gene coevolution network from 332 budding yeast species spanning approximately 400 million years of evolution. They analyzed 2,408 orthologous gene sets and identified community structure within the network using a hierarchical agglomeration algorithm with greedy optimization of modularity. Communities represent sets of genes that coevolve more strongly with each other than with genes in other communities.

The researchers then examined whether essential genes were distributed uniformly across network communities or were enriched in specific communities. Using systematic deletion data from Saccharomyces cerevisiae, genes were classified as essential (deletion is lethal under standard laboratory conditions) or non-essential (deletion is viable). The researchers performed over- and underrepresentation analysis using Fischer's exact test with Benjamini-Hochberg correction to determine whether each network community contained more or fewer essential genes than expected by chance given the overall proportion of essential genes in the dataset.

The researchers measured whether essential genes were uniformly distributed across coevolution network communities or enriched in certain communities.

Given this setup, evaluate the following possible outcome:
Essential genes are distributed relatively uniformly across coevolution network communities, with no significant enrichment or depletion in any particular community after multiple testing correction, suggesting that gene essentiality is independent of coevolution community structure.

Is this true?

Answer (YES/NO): NO